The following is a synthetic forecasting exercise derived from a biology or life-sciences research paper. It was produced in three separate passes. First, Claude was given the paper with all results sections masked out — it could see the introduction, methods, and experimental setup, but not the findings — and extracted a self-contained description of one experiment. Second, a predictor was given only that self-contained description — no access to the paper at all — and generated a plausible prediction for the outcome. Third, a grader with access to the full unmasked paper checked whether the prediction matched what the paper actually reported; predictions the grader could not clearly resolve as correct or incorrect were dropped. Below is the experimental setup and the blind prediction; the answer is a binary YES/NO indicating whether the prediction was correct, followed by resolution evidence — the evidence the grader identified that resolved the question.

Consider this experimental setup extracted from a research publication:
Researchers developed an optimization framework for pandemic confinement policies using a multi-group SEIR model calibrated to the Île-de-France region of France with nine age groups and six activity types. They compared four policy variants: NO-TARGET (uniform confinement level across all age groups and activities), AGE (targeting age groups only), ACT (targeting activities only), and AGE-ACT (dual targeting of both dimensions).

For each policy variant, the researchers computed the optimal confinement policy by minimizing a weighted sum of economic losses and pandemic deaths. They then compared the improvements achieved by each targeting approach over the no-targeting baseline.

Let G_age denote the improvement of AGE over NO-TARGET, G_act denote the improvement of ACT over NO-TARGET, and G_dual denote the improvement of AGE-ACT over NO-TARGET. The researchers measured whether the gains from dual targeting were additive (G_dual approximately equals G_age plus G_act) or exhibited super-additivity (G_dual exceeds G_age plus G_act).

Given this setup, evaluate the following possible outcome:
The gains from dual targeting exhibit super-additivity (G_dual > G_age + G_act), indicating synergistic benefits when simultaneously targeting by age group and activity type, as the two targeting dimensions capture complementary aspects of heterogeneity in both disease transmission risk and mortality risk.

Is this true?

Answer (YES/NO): YES